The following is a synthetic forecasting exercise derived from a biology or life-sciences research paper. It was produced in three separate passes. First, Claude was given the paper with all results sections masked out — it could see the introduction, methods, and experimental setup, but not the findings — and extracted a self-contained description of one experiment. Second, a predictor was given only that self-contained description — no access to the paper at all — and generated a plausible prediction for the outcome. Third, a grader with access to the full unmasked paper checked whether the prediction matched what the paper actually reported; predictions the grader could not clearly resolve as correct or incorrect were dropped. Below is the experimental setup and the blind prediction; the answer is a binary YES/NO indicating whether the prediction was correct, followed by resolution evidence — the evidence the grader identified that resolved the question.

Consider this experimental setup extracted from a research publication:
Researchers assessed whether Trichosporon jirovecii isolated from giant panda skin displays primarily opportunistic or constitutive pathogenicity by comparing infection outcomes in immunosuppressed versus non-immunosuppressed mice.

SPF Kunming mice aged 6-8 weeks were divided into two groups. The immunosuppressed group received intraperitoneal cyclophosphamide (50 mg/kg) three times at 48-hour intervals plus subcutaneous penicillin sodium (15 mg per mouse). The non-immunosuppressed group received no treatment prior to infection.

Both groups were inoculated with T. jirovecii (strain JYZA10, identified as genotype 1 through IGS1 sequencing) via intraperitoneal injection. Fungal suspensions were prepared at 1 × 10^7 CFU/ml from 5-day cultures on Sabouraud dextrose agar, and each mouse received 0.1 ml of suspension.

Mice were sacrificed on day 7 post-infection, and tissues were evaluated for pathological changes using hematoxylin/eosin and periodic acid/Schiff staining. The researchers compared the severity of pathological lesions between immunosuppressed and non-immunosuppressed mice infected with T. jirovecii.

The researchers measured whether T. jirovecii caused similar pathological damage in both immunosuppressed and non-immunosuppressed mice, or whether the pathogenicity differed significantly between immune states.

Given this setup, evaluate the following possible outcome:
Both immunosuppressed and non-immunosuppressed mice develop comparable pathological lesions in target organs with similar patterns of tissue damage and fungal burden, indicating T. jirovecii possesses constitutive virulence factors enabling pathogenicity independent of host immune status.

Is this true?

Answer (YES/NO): NO